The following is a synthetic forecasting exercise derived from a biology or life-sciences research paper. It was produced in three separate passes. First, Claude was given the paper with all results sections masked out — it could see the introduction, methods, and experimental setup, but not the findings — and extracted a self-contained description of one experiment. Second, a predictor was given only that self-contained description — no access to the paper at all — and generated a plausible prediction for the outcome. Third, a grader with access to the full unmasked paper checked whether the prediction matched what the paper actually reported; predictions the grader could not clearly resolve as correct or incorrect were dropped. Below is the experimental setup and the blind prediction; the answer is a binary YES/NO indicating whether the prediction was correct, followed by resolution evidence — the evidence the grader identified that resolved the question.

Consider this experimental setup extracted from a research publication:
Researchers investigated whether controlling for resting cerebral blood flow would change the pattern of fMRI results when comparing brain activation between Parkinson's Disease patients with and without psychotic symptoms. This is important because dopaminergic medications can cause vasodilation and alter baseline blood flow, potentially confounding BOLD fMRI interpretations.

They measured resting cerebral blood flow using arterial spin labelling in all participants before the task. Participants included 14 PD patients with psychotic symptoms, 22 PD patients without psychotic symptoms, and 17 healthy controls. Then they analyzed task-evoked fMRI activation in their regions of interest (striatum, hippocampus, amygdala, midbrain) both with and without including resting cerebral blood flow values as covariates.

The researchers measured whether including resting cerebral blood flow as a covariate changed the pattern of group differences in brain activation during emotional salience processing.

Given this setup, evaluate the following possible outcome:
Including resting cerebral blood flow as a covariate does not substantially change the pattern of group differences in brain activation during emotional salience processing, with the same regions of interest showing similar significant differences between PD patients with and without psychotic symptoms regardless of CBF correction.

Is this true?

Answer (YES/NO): YES